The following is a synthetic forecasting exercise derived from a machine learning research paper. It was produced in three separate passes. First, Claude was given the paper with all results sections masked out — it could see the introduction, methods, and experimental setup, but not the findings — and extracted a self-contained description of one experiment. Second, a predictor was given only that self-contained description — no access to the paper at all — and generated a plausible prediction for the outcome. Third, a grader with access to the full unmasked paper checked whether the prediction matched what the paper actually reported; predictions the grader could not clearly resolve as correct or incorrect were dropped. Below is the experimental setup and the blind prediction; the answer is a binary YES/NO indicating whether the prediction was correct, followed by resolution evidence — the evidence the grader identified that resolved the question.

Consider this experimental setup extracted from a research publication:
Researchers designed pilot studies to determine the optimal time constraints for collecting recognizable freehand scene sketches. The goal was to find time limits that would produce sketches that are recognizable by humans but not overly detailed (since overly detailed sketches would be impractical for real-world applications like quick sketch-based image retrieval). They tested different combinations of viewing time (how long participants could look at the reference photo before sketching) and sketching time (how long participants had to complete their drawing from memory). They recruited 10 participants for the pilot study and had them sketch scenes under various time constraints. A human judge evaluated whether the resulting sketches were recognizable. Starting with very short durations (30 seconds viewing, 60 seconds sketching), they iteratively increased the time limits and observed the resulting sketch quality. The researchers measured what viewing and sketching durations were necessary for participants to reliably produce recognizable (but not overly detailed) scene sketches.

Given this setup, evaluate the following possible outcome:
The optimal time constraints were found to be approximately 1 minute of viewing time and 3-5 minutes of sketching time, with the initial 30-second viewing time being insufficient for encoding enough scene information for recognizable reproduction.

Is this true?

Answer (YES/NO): YES